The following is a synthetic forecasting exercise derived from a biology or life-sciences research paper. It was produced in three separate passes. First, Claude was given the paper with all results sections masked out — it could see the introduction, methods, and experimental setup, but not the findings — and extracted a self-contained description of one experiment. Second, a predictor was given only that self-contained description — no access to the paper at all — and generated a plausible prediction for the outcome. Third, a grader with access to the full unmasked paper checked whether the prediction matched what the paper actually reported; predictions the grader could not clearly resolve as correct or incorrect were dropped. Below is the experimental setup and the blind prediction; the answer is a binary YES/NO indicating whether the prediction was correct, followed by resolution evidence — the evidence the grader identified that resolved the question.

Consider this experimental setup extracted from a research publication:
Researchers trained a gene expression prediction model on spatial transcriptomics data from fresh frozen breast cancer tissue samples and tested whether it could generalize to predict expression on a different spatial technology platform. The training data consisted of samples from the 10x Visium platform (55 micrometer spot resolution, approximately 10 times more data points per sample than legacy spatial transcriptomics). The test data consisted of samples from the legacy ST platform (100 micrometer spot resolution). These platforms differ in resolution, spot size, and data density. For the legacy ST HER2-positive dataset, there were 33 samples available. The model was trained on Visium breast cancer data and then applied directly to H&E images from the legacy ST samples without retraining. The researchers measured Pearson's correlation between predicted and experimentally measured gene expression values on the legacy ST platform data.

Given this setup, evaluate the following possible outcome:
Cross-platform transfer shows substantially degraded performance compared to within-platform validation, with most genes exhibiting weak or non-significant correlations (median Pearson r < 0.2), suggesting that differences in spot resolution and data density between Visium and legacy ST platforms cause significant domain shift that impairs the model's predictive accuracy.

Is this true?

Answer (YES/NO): NO